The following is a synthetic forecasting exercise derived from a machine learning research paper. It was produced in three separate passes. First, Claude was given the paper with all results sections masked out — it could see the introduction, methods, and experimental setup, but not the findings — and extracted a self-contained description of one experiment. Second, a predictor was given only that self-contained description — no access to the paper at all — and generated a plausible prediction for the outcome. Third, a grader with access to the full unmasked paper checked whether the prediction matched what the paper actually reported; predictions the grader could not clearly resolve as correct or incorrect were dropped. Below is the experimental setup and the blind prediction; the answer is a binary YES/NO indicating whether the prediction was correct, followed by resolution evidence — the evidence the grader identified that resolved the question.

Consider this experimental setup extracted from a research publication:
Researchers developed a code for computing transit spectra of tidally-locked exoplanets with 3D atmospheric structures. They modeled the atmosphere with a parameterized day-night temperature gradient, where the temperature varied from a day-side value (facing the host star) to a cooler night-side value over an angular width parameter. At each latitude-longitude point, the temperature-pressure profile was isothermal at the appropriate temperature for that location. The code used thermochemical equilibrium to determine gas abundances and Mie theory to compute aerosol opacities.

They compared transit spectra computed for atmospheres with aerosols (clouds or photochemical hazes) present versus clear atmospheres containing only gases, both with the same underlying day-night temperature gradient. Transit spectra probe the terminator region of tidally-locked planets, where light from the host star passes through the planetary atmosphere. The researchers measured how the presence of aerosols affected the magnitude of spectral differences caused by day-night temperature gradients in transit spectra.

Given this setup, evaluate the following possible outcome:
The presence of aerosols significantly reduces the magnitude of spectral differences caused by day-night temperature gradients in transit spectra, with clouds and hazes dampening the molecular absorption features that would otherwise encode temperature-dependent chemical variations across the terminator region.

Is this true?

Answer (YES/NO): NO